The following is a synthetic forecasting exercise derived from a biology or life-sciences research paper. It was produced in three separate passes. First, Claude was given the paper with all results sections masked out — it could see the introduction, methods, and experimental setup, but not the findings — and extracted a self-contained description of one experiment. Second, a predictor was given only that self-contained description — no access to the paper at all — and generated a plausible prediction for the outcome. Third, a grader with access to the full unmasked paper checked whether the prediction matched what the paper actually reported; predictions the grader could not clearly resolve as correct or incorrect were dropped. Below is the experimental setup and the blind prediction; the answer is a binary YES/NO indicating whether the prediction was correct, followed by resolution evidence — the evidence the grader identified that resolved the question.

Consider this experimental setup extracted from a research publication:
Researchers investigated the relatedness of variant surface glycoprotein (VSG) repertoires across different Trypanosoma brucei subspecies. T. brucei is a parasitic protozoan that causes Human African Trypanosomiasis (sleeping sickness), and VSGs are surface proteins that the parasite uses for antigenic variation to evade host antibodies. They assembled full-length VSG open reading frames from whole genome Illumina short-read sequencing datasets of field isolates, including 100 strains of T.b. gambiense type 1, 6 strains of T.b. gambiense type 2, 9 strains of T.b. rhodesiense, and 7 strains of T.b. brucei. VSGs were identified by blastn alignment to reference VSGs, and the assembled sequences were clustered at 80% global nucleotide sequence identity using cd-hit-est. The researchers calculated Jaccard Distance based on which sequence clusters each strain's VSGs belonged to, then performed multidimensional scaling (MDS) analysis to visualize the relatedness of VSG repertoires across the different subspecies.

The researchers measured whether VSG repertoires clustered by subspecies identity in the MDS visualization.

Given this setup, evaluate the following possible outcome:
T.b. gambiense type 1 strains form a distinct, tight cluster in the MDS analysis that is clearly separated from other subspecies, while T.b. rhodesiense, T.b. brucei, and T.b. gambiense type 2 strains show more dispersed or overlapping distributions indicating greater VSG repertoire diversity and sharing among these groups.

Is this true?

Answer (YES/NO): YES